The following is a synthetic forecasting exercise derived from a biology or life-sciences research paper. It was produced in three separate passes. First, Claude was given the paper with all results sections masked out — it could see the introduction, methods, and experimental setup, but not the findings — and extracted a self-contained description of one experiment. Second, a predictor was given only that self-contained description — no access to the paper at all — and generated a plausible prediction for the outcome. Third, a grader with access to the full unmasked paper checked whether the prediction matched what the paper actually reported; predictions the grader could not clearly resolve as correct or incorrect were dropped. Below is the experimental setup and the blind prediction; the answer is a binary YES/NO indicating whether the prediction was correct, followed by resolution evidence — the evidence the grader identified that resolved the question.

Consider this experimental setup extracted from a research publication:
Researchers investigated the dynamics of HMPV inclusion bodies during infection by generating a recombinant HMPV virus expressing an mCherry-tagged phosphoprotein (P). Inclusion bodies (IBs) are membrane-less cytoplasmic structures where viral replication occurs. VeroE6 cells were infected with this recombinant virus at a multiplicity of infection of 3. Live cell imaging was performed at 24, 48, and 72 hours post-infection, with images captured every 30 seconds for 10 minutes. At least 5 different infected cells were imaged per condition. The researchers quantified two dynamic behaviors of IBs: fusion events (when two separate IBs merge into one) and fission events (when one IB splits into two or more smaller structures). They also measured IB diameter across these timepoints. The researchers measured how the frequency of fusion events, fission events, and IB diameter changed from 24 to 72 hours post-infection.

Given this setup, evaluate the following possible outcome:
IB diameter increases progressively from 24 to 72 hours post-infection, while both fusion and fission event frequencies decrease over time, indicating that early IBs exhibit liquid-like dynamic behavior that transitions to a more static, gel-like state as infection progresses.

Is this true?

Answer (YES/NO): NO